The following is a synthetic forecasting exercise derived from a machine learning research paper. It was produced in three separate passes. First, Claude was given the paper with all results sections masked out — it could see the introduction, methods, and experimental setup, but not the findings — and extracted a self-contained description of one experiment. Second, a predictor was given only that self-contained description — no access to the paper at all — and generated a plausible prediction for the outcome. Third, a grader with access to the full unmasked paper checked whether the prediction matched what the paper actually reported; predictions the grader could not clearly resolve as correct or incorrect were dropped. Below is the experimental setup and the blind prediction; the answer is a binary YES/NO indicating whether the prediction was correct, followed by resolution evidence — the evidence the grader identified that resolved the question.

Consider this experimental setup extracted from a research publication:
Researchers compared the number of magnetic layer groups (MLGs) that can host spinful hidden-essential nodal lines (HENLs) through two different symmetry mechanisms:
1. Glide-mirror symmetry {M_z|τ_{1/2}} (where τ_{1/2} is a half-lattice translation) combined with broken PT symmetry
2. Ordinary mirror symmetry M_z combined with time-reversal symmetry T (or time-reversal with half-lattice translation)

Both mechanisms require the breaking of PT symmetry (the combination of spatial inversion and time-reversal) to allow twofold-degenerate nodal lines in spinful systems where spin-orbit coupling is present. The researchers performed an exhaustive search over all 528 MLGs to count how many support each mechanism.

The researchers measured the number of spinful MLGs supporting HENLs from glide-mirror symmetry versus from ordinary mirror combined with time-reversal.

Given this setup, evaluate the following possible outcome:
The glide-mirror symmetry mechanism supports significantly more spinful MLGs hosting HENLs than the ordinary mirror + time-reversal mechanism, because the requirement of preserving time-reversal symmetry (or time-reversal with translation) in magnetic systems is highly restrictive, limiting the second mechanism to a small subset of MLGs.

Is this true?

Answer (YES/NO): YES